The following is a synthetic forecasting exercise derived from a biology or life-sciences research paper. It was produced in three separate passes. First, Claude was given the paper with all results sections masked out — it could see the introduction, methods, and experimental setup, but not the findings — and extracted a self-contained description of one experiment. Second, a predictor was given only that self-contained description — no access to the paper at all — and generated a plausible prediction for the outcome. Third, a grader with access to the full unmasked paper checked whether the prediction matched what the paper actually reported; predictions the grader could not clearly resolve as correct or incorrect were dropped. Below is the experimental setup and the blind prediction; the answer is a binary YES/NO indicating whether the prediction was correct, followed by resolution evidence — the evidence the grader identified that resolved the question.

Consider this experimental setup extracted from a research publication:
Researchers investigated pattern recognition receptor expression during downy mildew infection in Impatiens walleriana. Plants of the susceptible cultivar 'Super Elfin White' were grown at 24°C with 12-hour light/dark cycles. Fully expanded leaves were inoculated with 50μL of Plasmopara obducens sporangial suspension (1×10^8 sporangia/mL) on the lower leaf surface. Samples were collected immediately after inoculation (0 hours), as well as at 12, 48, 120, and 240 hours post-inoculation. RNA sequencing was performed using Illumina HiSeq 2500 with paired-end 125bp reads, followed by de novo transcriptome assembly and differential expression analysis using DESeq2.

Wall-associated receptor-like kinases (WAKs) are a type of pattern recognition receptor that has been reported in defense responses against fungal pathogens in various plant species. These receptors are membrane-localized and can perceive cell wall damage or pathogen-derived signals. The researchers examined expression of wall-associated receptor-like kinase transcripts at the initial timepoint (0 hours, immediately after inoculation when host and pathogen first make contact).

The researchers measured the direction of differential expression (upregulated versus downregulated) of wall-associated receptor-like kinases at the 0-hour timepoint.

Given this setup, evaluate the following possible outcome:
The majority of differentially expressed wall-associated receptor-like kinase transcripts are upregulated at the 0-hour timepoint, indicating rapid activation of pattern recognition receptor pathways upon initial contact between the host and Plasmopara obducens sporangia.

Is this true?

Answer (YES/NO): YES